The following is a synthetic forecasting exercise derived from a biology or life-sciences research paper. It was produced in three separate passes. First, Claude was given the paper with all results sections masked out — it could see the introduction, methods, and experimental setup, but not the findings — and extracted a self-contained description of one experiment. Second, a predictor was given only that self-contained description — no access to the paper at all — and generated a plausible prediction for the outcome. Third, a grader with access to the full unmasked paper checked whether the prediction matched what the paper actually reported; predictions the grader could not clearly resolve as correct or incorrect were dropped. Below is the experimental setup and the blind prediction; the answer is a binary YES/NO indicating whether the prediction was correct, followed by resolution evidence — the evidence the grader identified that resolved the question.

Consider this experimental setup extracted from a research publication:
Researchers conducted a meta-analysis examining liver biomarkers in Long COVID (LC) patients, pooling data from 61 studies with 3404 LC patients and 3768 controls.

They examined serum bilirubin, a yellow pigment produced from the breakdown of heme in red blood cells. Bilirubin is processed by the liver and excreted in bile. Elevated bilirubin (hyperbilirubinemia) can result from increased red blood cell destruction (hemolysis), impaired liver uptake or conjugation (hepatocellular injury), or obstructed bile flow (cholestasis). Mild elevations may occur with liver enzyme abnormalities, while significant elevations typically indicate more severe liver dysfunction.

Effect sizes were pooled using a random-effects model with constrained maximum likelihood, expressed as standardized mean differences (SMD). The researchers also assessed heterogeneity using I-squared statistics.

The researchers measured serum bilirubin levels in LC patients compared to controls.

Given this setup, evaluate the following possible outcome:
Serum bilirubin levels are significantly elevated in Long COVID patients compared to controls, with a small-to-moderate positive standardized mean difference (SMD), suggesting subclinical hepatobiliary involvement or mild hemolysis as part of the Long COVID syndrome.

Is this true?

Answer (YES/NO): NO